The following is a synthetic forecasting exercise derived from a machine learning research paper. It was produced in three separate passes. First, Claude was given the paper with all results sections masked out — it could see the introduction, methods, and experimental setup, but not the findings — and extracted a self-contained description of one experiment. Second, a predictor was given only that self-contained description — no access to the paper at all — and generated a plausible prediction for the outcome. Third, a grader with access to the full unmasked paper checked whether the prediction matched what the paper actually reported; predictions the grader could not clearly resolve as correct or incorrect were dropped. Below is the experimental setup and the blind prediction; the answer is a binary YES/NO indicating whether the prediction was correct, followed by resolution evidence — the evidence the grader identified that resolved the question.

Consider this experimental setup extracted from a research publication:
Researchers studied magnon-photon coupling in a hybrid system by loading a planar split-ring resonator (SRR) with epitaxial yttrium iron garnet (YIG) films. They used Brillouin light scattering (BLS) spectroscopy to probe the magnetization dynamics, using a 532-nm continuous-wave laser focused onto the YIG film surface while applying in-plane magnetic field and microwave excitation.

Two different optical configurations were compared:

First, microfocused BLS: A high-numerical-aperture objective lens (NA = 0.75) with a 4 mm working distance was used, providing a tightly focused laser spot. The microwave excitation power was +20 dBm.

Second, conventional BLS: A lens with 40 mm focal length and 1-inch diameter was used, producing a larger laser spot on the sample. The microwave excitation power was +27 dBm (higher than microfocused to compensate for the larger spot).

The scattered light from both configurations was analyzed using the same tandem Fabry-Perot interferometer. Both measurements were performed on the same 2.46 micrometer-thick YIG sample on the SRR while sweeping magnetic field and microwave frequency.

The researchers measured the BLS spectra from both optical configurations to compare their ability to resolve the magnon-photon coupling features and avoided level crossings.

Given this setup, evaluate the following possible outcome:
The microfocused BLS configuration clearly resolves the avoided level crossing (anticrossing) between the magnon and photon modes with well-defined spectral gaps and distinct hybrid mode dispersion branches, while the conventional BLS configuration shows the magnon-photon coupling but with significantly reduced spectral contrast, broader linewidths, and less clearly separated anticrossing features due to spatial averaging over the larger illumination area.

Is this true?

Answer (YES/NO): NO